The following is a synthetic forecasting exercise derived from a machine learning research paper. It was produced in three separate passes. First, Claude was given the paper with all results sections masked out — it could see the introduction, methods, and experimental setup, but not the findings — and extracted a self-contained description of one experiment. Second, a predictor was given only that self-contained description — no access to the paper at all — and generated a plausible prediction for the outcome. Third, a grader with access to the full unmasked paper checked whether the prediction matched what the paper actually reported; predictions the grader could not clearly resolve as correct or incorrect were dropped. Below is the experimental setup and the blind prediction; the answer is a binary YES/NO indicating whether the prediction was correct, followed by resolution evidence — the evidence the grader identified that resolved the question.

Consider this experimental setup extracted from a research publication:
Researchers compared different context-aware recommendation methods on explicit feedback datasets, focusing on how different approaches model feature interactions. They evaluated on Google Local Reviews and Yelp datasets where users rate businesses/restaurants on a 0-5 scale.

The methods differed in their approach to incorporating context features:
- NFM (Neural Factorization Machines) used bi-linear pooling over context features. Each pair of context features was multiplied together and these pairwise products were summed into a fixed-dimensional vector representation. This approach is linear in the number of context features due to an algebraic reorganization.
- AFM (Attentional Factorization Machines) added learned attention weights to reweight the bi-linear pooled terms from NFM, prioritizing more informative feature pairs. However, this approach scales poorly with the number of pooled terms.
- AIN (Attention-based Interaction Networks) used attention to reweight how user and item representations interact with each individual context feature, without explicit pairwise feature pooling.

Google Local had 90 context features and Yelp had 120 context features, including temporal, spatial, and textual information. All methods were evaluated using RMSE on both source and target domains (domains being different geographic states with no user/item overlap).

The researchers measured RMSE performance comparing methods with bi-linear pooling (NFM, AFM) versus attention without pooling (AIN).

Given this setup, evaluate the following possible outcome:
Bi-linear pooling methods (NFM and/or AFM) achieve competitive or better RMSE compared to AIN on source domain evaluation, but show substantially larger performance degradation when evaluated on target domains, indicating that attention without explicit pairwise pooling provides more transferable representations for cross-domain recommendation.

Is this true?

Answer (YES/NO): NO